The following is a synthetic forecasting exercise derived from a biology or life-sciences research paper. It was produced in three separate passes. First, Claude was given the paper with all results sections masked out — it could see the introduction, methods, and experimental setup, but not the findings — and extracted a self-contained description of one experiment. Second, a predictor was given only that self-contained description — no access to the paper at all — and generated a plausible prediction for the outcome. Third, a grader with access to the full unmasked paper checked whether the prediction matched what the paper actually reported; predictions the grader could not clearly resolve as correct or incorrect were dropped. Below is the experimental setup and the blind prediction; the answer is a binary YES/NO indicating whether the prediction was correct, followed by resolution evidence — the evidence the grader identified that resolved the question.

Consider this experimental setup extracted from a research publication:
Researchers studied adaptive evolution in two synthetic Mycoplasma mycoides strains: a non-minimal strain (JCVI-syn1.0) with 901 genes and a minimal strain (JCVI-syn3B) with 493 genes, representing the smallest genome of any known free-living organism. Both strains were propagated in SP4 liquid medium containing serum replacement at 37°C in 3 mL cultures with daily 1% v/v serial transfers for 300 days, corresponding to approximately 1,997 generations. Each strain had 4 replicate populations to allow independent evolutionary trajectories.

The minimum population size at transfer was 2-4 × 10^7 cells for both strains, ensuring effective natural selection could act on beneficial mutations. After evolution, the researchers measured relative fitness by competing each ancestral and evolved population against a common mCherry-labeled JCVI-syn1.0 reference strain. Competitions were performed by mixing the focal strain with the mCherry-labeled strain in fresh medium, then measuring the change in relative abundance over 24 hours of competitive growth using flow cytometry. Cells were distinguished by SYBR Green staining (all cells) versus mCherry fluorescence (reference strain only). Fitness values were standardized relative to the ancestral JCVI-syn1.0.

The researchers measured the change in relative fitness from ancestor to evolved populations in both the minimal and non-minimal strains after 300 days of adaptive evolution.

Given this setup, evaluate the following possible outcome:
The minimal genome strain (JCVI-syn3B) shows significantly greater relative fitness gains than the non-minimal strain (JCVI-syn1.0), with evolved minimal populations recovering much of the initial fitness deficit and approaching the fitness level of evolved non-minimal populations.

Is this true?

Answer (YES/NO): NO